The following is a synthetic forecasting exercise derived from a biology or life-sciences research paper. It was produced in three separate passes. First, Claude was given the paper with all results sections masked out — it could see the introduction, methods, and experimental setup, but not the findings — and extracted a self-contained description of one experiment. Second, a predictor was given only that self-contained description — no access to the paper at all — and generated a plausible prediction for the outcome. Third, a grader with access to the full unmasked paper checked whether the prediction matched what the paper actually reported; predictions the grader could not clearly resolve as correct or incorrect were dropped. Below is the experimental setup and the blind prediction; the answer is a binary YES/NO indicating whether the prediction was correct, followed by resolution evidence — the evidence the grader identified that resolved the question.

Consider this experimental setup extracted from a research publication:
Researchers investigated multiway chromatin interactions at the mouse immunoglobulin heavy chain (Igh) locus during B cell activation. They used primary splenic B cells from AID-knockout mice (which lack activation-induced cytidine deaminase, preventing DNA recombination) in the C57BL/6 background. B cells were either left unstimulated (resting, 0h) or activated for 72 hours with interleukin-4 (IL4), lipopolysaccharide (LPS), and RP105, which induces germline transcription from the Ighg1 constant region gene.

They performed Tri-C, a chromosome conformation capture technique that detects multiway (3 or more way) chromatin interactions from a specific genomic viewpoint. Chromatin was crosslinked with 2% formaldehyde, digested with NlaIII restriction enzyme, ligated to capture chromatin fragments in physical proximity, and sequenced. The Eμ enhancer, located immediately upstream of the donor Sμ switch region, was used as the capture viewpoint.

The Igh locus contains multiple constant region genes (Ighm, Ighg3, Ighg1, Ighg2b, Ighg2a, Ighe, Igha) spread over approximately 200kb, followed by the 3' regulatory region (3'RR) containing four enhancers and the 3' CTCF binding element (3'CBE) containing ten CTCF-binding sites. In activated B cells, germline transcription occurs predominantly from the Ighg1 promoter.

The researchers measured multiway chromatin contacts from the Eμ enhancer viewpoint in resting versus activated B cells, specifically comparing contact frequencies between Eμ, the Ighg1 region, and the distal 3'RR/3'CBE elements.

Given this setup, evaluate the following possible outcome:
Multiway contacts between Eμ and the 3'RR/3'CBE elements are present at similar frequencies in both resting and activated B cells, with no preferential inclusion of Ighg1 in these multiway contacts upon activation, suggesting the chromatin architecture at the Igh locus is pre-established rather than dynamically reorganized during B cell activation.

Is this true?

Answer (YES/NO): NO